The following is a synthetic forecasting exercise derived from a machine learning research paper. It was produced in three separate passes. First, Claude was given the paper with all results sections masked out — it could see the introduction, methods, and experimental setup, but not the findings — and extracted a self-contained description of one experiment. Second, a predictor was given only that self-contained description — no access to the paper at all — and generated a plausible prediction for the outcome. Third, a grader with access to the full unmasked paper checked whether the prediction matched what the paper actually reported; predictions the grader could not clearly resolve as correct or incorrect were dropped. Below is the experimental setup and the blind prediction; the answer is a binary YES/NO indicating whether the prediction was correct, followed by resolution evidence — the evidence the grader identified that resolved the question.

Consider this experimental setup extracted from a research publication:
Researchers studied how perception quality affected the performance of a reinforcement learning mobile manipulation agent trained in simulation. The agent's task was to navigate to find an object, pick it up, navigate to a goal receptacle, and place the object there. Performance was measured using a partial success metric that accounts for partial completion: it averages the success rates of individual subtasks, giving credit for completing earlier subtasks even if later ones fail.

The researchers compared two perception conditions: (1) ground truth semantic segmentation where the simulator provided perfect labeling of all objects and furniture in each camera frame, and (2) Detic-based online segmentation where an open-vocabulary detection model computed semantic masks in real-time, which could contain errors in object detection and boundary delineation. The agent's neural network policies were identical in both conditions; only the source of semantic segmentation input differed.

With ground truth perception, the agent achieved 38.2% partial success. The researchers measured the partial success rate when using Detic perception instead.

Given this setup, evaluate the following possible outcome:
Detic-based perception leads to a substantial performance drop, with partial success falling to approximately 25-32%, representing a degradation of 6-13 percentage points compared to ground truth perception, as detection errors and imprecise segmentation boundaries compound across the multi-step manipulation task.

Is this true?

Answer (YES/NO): NO